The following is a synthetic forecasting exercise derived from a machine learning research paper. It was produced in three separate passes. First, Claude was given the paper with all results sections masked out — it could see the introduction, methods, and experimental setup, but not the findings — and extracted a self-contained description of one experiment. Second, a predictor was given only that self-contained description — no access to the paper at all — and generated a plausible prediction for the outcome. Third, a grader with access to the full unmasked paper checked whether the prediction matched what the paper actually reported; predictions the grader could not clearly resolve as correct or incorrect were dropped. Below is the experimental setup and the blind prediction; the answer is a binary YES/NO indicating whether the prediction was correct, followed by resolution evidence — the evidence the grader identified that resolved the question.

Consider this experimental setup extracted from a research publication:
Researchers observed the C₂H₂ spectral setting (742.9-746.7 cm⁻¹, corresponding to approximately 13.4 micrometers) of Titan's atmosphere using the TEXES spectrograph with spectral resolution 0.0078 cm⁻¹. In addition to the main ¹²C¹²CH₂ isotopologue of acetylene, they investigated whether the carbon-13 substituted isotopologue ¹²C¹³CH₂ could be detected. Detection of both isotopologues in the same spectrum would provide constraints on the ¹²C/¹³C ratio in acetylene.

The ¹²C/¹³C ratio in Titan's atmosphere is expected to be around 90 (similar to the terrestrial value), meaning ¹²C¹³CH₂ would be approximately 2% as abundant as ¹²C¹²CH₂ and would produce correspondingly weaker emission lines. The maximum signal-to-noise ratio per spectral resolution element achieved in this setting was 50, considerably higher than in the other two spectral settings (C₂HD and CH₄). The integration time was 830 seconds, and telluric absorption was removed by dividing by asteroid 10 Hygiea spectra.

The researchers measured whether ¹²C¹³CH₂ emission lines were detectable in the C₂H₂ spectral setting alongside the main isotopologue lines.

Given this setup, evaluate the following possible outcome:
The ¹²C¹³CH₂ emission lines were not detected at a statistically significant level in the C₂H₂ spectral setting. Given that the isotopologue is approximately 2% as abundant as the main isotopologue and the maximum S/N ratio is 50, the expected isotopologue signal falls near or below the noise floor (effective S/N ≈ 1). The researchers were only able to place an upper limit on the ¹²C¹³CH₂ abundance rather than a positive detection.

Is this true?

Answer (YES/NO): NO